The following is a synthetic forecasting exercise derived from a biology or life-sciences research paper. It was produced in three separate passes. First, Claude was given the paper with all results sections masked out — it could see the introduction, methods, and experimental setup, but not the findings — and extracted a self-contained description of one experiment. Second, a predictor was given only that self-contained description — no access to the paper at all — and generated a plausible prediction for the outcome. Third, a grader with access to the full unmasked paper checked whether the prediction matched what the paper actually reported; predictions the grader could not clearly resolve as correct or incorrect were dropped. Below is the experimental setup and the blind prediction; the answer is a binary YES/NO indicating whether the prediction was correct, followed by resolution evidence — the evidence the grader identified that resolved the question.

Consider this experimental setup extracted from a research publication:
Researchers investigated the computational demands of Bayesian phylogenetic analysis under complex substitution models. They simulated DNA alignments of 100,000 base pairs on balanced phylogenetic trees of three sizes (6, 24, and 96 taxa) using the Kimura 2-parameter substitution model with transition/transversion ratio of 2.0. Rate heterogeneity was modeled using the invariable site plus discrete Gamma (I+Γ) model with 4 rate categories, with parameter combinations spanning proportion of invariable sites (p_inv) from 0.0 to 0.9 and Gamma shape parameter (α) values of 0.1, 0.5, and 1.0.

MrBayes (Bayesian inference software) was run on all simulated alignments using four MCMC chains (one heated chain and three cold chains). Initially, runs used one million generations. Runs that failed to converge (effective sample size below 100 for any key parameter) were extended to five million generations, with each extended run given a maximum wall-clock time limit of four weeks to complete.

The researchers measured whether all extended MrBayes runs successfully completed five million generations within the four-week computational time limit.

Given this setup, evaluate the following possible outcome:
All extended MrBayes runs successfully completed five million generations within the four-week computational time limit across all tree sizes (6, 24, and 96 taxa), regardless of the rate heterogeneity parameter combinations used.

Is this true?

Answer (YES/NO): NO